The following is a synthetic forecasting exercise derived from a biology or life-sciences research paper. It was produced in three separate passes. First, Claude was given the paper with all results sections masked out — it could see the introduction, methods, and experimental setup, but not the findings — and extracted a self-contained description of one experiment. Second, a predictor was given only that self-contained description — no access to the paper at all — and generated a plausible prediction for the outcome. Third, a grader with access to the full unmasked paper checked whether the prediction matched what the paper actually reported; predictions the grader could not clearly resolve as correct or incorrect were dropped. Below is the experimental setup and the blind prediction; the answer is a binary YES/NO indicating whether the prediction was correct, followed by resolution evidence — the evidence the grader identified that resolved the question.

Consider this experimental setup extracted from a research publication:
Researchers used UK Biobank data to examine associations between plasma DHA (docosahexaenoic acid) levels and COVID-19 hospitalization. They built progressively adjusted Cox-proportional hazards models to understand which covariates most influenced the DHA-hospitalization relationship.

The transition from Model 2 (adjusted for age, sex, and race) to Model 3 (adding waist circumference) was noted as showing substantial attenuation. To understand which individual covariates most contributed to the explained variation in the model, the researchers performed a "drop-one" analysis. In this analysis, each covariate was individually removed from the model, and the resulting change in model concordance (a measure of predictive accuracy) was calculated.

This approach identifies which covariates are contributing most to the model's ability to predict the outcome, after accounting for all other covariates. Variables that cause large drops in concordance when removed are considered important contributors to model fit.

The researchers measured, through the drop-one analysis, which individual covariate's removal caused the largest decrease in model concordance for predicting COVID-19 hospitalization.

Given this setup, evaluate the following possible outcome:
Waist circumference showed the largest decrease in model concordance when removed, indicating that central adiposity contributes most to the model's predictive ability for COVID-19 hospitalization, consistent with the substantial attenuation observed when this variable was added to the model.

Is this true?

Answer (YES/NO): YES